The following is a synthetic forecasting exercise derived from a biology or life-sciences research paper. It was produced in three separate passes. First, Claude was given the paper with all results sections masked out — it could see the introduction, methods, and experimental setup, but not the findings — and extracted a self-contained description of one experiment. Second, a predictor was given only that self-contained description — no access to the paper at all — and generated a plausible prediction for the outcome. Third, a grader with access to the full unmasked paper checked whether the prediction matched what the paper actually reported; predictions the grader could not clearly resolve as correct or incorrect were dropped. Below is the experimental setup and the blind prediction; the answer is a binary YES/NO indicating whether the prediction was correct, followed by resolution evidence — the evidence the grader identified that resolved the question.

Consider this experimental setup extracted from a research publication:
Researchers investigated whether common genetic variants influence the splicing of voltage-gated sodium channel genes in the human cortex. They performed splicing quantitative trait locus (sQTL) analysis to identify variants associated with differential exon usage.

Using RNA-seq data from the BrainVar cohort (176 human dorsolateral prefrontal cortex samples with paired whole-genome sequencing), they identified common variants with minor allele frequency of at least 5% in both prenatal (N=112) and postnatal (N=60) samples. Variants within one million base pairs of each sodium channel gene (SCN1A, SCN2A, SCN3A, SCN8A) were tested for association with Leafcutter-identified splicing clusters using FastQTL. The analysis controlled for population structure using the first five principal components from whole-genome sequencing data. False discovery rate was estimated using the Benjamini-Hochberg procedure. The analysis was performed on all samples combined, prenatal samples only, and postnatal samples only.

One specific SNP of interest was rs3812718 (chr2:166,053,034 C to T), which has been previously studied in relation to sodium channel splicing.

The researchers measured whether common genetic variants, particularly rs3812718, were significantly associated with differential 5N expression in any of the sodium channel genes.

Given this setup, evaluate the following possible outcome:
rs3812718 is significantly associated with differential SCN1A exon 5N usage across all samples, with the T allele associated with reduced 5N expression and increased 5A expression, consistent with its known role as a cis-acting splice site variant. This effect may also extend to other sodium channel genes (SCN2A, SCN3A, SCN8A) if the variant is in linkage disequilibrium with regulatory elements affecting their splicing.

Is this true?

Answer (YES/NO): NO